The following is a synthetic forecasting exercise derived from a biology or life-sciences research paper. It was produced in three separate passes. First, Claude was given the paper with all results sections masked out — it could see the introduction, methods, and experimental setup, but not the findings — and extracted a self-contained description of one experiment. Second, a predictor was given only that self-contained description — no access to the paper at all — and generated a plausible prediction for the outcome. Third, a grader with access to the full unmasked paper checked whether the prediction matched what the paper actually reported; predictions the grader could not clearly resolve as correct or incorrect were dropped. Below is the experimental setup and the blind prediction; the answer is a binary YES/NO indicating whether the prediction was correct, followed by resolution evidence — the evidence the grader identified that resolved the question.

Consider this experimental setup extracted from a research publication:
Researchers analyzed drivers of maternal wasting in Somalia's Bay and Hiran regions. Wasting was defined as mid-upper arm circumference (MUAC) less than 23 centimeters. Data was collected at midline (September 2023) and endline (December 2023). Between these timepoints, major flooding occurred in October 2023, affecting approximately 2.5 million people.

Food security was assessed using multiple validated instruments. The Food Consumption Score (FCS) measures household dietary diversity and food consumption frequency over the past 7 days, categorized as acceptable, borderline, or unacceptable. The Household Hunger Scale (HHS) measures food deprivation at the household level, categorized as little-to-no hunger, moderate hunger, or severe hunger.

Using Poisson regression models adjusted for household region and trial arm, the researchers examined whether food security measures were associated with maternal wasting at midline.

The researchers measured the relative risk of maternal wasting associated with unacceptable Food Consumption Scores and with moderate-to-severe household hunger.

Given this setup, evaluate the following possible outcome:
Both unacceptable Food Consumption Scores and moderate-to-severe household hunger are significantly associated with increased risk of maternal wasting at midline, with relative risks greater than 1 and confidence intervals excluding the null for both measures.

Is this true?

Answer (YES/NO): YES